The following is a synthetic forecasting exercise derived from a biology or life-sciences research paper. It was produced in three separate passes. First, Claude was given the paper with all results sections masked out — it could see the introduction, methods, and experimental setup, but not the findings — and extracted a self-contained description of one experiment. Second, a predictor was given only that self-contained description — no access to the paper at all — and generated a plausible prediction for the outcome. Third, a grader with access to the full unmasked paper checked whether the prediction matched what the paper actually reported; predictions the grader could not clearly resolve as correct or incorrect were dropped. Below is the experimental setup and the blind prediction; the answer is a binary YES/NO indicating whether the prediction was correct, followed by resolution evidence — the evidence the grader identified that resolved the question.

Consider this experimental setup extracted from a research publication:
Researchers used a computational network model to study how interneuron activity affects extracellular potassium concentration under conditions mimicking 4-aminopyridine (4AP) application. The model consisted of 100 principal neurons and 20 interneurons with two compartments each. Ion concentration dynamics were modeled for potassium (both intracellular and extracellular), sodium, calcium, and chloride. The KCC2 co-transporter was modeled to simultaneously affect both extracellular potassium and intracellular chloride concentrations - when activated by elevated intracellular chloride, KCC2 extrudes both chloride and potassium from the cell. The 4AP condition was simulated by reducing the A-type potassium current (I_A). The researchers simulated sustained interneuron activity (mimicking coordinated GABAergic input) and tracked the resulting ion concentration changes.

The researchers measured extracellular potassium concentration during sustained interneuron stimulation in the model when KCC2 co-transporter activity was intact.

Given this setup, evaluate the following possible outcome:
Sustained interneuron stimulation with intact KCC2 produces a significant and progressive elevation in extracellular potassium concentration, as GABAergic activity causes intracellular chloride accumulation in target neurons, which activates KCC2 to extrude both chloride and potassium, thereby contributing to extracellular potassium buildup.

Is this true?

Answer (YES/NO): NO